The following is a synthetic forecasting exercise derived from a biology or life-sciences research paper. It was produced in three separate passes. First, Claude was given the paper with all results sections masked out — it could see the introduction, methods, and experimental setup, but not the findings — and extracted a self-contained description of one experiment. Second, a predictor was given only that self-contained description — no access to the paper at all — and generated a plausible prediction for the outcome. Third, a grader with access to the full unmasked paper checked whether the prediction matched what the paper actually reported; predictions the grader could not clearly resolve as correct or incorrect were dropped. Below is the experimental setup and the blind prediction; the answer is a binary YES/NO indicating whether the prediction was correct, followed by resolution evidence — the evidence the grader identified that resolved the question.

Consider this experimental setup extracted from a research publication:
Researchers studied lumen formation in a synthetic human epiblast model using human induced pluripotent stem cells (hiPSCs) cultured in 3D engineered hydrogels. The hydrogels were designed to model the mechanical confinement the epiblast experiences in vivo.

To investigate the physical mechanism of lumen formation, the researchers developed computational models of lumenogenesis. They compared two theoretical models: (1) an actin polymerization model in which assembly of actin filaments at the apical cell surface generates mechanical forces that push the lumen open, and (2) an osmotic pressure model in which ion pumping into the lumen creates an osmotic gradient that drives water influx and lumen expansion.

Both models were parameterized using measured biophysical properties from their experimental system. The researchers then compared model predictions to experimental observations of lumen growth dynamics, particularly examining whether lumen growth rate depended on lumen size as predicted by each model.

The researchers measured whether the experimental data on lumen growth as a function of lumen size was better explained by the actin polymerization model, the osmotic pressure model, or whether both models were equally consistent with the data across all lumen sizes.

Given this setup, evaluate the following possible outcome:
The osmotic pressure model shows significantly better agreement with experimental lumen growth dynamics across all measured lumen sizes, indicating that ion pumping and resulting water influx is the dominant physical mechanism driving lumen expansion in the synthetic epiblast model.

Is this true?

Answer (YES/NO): NO